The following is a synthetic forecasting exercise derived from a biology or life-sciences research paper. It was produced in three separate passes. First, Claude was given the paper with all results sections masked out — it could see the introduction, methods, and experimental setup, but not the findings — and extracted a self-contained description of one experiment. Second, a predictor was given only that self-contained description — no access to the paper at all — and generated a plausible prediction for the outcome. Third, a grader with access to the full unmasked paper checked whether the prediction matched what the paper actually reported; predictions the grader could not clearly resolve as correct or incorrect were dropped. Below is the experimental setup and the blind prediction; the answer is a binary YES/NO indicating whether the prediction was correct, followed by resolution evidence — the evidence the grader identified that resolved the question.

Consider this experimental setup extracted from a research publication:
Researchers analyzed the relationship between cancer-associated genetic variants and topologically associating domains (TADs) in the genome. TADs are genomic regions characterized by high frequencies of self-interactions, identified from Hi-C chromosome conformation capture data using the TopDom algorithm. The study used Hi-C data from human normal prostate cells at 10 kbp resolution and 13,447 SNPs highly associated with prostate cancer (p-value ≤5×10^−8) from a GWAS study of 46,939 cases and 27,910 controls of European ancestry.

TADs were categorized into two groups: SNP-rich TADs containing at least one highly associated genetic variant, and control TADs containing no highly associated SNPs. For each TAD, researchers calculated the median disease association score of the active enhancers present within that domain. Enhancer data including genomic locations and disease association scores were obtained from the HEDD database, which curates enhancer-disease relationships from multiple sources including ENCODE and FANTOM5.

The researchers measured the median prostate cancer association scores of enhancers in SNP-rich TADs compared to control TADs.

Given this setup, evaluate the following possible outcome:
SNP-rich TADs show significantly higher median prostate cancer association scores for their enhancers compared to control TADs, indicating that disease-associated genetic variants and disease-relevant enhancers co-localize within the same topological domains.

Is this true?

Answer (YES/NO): YES